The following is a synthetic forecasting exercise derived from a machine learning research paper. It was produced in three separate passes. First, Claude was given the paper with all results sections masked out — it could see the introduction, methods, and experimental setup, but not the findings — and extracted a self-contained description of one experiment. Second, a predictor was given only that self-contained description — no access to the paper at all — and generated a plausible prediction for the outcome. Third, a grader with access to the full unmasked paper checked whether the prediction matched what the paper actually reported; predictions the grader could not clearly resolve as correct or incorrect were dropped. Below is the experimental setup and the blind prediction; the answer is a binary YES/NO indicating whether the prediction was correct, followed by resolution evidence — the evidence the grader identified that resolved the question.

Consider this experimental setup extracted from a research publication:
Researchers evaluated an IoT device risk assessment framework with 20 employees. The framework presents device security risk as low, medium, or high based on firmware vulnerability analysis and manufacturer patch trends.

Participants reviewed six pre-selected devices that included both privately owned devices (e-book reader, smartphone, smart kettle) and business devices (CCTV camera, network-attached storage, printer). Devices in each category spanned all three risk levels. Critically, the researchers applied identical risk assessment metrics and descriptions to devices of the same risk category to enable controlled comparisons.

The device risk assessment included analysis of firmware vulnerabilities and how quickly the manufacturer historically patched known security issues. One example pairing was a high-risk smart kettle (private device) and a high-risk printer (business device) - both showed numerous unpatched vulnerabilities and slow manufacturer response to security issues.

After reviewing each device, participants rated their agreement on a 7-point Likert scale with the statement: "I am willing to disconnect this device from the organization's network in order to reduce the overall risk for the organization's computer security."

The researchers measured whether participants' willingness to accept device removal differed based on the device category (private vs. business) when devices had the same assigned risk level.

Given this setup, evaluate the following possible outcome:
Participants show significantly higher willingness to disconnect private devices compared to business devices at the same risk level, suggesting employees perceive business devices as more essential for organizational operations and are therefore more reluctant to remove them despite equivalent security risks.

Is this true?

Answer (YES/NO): NO